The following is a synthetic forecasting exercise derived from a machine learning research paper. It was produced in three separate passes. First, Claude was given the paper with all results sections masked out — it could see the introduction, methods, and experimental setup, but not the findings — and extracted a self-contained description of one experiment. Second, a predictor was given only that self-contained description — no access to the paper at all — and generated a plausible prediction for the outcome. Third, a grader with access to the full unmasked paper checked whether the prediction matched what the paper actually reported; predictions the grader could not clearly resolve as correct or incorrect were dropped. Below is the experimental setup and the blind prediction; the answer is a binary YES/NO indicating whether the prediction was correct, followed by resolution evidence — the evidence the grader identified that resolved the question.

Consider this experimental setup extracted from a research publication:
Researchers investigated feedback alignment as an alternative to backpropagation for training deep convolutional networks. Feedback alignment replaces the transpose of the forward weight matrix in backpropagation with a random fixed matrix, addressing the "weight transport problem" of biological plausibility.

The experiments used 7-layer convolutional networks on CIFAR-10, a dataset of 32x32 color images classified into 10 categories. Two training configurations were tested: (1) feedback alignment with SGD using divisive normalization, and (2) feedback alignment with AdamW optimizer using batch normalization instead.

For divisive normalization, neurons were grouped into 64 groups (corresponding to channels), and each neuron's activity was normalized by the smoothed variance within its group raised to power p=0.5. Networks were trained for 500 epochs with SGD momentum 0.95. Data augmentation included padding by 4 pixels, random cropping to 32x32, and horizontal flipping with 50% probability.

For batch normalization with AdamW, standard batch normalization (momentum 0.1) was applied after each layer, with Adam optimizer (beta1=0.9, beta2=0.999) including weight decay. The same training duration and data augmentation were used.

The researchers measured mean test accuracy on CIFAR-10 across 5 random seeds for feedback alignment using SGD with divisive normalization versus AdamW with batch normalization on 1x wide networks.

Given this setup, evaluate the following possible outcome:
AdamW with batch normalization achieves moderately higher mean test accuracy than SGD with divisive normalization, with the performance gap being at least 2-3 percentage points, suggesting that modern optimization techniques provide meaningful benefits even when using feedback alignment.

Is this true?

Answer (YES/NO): YES